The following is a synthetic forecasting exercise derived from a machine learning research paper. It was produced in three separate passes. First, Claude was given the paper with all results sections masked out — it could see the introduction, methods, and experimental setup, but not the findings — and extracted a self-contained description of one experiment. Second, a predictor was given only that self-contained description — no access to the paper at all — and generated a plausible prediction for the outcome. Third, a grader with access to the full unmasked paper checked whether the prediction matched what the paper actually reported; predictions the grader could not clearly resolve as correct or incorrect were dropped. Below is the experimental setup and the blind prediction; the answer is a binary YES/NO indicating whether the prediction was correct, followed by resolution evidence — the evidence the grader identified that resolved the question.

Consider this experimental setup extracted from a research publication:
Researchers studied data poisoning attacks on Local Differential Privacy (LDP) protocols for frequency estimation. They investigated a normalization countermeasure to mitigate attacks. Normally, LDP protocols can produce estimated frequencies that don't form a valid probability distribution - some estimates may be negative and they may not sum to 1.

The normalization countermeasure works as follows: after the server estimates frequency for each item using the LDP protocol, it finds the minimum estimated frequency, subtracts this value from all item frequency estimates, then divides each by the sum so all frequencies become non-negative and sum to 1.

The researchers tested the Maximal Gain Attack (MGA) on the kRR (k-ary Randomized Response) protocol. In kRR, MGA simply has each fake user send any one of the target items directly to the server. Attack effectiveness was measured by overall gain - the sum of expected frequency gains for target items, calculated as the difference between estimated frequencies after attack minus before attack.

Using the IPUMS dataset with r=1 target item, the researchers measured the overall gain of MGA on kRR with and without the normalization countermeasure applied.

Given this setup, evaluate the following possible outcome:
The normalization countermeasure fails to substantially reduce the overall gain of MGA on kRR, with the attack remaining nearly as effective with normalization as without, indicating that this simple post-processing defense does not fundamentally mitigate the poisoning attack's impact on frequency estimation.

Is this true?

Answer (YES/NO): NO